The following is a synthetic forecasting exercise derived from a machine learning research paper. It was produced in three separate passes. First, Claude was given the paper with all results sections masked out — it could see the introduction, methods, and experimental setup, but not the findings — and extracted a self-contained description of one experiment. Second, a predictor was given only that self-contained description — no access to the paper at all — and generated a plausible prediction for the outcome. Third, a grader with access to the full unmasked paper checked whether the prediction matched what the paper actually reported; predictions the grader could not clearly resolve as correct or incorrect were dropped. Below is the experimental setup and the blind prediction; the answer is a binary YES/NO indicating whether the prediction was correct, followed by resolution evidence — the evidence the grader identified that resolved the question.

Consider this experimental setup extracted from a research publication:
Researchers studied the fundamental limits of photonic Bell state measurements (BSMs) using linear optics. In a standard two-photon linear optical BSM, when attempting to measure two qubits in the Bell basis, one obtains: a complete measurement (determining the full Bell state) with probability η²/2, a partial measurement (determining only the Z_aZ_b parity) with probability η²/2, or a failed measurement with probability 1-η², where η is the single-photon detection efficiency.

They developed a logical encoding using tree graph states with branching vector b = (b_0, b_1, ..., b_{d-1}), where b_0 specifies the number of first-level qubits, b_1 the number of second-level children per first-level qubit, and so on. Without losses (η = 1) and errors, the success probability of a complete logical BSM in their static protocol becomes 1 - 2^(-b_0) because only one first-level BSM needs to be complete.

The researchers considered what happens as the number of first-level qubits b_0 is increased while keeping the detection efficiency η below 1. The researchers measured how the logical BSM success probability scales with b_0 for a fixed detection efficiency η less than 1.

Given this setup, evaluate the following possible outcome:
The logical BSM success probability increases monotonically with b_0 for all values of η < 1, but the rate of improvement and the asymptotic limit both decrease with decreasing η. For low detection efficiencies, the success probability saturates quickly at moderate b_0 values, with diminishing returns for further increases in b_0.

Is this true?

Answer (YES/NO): NO